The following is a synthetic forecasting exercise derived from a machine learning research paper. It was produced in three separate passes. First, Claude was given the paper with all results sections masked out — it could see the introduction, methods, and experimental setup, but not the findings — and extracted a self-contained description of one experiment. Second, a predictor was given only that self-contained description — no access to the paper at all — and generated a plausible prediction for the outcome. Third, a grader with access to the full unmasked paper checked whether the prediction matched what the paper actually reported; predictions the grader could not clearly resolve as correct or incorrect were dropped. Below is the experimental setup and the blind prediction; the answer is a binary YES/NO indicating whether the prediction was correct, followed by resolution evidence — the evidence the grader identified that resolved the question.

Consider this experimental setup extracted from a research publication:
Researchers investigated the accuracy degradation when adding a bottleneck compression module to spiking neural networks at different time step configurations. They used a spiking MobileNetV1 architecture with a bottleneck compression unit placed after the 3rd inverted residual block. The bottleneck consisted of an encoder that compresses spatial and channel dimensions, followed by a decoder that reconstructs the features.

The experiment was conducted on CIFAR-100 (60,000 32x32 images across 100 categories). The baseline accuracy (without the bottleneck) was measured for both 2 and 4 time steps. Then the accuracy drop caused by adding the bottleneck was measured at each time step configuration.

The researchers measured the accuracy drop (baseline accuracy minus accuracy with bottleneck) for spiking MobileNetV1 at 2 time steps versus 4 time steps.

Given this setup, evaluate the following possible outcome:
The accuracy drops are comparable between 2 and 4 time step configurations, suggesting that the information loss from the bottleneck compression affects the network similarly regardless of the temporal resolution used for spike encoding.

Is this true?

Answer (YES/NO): YES